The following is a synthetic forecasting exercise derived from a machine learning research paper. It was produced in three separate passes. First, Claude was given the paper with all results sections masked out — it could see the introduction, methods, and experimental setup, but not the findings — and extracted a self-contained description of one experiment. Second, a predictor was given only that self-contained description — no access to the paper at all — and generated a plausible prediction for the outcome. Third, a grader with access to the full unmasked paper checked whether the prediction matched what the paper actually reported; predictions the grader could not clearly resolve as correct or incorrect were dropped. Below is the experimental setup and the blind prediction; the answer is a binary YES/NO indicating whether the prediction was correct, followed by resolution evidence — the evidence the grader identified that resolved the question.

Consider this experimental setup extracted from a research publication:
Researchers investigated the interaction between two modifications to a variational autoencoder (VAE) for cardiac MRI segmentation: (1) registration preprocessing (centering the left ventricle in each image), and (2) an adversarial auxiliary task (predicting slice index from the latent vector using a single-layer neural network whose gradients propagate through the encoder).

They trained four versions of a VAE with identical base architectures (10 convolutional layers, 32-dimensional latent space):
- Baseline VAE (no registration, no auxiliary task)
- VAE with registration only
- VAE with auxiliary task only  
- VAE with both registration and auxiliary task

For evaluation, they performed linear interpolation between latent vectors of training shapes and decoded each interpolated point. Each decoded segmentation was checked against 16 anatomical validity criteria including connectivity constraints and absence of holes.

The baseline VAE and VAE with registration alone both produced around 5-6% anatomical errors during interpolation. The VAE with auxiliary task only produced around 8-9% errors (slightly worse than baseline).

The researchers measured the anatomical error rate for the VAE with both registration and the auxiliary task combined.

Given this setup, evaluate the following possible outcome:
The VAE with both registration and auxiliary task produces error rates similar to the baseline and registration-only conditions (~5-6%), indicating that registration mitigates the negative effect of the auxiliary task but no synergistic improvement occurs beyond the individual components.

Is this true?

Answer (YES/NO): NO